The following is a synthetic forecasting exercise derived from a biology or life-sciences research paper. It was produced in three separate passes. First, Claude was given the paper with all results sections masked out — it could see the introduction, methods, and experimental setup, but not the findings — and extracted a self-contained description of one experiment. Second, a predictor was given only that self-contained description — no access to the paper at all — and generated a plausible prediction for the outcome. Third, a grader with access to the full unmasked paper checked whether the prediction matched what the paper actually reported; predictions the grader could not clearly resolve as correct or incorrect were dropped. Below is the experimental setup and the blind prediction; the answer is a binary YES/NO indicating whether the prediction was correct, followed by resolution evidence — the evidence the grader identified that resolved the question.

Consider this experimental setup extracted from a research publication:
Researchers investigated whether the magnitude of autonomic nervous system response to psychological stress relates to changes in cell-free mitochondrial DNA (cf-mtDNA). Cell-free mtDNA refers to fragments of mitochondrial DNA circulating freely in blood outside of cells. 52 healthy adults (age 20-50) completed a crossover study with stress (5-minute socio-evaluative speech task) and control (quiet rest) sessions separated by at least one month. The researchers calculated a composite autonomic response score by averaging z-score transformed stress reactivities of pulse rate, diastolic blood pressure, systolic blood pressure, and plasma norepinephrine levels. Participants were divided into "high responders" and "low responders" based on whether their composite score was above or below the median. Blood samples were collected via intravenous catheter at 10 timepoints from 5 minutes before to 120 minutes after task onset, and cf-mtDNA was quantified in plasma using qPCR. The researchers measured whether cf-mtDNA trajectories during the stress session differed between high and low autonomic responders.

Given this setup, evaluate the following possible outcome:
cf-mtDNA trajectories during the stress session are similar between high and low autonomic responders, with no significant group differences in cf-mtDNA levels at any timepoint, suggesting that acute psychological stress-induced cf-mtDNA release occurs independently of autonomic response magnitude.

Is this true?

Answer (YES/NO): YES